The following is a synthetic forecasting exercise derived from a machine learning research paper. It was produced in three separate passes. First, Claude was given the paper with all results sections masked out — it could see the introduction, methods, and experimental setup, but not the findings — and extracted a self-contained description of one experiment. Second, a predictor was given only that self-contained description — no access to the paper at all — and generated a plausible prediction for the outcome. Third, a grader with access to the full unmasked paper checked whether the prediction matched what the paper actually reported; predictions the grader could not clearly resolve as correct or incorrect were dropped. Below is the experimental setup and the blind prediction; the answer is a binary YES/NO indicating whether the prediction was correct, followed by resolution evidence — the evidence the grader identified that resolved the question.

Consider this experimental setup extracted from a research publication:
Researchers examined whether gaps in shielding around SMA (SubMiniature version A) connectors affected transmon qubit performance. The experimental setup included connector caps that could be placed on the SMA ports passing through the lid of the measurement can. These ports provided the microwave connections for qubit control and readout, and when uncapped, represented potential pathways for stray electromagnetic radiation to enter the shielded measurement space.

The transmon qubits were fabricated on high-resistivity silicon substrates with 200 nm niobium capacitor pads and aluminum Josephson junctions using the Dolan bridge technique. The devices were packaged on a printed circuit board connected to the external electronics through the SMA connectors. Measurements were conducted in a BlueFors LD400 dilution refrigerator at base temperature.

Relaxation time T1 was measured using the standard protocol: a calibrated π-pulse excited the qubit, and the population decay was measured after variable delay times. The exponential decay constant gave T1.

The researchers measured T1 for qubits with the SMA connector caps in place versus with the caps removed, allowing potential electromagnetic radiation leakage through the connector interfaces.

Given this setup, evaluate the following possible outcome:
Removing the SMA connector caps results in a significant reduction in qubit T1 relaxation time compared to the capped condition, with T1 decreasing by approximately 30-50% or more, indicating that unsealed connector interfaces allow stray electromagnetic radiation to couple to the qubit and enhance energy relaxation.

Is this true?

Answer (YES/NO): NO